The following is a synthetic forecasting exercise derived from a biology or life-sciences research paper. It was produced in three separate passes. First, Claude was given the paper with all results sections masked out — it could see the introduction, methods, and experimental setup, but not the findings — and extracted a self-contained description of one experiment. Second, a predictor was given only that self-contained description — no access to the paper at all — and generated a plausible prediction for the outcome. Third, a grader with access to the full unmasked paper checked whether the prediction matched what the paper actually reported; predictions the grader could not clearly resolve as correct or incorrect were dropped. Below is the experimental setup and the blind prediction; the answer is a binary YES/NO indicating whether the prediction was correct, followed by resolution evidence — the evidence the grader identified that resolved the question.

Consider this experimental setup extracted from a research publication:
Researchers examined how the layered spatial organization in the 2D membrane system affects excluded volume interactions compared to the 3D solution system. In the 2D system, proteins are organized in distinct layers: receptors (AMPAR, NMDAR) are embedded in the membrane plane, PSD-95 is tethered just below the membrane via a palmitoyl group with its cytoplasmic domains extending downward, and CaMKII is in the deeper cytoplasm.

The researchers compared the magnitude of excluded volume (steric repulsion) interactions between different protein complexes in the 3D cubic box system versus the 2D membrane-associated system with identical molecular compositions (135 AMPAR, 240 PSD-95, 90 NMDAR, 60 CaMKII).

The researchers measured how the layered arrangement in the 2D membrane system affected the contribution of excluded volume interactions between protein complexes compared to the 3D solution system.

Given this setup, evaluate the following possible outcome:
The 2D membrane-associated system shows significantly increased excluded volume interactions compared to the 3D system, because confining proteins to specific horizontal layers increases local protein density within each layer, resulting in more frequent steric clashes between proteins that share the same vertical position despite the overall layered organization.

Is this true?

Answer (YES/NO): NO